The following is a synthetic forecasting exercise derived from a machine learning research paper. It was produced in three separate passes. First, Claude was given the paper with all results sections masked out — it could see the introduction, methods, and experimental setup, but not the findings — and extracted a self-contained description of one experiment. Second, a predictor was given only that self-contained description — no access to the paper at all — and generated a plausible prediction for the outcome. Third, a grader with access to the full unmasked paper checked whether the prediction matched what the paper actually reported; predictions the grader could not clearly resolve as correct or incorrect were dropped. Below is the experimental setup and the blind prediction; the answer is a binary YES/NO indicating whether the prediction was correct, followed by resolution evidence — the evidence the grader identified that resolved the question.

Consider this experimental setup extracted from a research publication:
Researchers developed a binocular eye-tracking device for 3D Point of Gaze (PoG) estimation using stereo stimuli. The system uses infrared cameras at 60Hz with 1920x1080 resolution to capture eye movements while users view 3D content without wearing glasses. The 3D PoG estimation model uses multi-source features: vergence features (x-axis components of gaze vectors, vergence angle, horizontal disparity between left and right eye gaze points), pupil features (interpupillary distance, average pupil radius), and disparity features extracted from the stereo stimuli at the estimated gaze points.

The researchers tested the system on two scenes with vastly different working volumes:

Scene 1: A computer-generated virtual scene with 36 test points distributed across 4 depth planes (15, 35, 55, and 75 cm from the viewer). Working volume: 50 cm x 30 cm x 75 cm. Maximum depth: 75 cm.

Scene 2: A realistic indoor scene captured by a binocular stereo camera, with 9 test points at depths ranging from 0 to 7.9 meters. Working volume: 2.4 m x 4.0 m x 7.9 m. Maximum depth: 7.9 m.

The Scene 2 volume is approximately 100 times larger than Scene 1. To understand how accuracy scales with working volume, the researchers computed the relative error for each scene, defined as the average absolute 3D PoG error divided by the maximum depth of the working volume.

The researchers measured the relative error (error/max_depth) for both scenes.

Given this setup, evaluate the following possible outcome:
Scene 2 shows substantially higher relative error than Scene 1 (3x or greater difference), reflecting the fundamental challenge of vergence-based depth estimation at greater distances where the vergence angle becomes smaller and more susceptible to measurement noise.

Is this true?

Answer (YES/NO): NO